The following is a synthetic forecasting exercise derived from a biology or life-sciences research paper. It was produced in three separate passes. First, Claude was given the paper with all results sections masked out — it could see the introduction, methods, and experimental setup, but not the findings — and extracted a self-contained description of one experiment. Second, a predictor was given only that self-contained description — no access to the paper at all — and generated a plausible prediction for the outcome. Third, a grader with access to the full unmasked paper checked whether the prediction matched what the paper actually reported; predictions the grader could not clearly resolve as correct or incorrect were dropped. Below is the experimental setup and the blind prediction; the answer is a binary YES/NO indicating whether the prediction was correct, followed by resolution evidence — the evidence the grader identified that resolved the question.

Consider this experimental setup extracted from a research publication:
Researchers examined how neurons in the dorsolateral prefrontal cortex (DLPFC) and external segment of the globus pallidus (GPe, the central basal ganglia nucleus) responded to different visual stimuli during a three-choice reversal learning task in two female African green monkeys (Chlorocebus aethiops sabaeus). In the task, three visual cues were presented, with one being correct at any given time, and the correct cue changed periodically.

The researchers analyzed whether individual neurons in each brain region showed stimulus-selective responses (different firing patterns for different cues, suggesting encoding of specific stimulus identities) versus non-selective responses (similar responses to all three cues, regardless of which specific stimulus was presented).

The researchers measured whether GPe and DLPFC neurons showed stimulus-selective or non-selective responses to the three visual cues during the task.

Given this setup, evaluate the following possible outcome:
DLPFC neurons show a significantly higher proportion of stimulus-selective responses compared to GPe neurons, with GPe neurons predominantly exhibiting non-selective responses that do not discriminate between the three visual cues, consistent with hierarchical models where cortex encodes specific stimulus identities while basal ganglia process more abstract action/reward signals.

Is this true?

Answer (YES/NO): YES